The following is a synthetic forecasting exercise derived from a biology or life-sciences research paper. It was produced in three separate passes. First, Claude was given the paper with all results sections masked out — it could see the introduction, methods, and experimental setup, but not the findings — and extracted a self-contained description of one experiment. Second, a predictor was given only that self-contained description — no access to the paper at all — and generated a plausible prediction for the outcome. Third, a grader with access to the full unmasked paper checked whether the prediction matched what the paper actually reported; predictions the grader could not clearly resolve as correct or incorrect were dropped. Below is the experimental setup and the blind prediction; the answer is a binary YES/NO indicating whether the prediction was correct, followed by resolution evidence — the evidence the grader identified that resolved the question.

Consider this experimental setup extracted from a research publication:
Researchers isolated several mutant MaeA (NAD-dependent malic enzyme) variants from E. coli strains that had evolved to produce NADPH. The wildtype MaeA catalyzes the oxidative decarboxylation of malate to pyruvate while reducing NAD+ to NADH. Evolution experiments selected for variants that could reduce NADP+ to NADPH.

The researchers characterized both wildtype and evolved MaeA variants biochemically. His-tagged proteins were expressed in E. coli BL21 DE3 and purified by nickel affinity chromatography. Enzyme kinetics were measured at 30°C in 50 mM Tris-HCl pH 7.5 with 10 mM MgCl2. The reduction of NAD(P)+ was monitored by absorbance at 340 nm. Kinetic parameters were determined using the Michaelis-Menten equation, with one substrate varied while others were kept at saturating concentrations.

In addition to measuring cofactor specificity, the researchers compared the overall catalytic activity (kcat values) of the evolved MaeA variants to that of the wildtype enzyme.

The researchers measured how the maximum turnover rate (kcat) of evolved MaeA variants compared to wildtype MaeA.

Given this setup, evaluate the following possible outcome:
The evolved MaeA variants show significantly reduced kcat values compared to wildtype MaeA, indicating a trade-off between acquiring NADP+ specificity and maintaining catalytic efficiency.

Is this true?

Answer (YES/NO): NO